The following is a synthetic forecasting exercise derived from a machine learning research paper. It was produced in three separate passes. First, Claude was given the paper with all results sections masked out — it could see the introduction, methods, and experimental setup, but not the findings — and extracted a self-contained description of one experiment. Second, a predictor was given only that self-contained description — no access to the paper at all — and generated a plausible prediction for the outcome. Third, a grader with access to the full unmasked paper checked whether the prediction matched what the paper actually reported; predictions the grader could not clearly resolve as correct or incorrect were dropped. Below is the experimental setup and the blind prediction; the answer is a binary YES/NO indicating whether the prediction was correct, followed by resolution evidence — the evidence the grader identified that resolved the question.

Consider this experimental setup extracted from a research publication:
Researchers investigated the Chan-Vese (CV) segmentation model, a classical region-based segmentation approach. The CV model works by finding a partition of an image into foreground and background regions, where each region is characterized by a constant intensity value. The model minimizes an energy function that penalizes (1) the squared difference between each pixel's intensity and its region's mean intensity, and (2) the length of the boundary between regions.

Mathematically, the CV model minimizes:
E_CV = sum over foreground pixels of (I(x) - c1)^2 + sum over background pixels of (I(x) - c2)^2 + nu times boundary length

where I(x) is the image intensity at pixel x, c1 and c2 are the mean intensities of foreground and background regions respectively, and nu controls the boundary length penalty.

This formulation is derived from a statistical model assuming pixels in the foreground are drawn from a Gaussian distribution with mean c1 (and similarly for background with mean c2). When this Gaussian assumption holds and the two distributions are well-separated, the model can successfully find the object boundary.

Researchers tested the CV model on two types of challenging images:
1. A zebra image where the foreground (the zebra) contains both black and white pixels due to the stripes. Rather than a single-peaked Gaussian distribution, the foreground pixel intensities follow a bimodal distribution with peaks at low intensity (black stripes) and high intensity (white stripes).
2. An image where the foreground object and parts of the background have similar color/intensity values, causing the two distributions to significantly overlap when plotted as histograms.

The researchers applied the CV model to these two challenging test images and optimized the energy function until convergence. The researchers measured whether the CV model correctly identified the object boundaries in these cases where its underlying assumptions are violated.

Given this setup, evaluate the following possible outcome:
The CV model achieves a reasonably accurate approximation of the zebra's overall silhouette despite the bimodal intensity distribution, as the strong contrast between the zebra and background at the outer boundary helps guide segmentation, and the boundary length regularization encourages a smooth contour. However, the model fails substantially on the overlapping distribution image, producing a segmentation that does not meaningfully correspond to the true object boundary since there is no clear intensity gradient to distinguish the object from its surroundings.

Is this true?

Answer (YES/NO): NO